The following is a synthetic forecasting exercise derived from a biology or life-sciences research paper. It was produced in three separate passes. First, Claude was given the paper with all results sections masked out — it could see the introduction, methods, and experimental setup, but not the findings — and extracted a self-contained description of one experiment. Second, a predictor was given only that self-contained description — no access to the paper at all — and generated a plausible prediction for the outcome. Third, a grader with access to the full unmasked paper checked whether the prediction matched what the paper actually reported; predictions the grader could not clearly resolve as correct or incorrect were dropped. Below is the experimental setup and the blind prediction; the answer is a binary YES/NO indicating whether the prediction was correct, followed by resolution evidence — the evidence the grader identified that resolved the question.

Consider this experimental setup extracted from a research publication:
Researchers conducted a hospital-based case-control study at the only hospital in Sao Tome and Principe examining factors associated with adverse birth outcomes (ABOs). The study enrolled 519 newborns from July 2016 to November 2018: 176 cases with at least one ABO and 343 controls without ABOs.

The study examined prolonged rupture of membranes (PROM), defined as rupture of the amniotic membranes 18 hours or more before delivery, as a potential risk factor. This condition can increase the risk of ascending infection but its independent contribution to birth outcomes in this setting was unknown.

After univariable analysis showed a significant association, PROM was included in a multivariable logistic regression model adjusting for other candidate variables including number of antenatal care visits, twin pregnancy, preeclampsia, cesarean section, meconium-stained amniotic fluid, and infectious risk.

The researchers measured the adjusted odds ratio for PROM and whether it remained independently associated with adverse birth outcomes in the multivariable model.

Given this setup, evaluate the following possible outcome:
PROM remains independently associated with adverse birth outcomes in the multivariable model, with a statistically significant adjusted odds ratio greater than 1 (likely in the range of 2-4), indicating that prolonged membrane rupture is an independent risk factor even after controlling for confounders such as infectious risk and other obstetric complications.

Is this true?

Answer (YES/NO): YES